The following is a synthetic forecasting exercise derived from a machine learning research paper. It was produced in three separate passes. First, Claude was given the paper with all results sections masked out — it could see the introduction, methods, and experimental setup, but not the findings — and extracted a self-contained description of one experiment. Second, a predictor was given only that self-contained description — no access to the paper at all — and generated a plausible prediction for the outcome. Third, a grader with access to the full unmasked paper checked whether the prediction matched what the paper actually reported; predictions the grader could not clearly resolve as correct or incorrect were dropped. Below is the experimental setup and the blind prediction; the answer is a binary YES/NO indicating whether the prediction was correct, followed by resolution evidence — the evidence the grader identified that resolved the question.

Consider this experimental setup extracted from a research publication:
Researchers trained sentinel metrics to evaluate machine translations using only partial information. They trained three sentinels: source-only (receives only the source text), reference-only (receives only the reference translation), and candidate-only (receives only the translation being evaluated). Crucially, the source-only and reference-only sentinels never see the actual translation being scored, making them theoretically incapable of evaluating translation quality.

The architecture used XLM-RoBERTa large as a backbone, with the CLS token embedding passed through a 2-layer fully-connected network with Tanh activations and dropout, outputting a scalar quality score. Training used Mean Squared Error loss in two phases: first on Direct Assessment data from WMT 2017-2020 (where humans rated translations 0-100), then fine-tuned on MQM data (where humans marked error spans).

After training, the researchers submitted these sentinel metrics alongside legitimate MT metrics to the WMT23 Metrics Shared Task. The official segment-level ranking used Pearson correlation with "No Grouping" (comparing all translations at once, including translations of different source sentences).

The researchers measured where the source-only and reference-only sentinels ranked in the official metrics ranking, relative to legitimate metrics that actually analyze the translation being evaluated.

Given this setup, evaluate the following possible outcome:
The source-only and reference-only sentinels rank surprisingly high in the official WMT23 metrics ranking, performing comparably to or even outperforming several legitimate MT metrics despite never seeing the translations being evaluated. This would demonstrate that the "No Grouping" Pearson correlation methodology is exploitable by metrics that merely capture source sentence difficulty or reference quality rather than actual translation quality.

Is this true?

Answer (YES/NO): YES